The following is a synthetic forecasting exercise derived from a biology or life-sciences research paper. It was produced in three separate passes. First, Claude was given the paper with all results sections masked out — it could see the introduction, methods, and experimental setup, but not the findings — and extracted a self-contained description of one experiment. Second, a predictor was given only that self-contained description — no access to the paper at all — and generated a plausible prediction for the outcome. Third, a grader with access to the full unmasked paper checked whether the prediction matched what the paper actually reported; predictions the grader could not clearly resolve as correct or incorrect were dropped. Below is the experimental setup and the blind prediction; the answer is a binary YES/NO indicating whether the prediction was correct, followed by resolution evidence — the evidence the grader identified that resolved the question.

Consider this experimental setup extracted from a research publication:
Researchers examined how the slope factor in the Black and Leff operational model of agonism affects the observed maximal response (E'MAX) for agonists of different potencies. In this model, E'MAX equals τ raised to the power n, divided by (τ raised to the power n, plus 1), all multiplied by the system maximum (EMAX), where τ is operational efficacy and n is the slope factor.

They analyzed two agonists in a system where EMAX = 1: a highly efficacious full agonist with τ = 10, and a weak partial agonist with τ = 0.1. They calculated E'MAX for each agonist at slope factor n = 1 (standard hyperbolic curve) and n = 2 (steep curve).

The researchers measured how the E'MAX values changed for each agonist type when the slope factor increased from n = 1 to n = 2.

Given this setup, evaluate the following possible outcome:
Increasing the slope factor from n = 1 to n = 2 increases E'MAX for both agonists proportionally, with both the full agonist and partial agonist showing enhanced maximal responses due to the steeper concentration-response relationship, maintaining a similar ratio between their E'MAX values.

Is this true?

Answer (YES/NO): NO